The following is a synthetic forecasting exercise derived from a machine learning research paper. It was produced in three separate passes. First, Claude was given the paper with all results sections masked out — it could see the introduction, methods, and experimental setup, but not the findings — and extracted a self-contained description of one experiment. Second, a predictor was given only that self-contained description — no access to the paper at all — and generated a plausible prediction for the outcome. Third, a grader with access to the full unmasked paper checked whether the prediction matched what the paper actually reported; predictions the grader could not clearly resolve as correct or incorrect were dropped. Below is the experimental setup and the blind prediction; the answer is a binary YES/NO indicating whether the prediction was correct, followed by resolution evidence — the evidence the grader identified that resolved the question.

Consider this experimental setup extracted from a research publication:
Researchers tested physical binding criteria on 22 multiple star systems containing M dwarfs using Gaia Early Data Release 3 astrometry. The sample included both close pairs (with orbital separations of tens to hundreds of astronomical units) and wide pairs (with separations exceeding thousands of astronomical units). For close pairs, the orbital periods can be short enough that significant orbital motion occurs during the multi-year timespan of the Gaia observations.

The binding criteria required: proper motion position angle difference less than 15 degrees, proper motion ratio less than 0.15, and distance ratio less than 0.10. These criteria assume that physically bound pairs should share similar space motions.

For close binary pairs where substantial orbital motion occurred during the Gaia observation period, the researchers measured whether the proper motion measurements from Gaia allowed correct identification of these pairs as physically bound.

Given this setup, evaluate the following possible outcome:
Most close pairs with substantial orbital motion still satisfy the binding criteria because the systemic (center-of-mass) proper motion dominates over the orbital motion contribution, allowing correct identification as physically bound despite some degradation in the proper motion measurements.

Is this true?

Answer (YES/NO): NO